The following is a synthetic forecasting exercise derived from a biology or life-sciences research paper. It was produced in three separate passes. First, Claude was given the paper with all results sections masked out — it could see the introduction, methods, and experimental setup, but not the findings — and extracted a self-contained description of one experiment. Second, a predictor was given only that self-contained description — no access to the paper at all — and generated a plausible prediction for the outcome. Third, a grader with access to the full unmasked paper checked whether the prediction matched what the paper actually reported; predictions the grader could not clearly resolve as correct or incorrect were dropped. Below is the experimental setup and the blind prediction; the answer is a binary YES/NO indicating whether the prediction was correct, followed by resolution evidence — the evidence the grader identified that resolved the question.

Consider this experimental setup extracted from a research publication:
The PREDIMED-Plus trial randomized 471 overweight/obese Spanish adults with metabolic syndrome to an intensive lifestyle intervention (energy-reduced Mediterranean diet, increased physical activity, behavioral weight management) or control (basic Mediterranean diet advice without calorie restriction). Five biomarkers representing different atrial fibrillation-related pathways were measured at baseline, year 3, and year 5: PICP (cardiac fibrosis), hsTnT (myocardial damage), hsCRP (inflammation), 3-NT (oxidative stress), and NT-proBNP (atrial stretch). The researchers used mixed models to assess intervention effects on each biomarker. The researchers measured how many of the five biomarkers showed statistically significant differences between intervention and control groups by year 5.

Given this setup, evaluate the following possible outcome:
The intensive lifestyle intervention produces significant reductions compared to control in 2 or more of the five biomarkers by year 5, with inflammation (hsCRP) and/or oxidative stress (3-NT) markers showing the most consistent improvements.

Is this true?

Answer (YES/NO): YES